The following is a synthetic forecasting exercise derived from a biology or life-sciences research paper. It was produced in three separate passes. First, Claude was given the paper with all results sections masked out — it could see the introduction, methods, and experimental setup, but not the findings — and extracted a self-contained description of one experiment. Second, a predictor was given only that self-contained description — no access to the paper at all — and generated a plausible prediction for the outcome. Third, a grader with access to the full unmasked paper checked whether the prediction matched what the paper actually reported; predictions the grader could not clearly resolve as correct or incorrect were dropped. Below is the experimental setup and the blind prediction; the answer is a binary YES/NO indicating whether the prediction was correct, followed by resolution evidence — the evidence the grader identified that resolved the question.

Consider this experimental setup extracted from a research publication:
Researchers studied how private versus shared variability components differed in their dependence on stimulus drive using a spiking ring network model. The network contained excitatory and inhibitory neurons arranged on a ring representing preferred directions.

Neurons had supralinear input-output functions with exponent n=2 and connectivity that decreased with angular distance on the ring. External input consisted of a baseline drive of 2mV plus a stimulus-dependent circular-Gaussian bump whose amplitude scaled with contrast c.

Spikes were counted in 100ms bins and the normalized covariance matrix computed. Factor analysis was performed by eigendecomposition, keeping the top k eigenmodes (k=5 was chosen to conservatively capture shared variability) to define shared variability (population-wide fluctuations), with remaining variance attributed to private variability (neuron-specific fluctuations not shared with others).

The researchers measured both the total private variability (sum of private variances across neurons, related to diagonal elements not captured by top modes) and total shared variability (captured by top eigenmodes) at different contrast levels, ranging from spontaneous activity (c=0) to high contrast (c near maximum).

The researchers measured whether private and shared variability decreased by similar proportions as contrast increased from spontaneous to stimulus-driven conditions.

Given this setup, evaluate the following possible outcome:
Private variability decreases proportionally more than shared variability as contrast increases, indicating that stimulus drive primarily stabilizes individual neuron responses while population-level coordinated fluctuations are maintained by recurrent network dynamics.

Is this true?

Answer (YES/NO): NO